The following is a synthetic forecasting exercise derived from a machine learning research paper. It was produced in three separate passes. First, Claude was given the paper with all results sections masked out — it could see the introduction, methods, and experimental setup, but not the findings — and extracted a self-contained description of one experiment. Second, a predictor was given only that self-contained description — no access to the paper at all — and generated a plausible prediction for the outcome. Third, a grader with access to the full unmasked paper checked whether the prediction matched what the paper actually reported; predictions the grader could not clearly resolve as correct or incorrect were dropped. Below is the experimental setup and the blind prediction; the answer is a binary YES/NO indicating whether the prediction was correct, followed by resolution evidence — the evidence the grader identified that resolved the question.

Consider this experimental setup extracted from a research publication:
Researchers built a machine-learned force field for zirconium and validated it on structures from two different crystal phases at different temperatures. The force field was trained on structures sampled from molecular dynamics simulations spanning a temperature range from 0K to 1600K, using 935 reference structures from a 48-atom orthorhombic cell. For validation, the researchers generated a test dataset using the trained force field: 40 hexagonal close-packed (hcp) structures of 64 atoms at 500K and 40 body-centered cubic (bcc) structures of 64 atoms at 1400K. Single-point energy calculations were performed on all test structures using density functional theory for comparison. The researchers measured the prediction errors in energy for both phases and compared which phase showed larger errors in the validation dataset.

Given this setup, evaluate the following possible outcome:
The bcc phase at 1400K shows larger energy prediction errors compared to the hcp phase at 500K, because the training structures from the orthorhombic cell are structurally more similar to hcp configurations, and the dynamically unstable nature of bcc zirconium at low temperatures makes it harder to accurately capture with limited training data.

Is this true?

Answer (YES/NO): YES